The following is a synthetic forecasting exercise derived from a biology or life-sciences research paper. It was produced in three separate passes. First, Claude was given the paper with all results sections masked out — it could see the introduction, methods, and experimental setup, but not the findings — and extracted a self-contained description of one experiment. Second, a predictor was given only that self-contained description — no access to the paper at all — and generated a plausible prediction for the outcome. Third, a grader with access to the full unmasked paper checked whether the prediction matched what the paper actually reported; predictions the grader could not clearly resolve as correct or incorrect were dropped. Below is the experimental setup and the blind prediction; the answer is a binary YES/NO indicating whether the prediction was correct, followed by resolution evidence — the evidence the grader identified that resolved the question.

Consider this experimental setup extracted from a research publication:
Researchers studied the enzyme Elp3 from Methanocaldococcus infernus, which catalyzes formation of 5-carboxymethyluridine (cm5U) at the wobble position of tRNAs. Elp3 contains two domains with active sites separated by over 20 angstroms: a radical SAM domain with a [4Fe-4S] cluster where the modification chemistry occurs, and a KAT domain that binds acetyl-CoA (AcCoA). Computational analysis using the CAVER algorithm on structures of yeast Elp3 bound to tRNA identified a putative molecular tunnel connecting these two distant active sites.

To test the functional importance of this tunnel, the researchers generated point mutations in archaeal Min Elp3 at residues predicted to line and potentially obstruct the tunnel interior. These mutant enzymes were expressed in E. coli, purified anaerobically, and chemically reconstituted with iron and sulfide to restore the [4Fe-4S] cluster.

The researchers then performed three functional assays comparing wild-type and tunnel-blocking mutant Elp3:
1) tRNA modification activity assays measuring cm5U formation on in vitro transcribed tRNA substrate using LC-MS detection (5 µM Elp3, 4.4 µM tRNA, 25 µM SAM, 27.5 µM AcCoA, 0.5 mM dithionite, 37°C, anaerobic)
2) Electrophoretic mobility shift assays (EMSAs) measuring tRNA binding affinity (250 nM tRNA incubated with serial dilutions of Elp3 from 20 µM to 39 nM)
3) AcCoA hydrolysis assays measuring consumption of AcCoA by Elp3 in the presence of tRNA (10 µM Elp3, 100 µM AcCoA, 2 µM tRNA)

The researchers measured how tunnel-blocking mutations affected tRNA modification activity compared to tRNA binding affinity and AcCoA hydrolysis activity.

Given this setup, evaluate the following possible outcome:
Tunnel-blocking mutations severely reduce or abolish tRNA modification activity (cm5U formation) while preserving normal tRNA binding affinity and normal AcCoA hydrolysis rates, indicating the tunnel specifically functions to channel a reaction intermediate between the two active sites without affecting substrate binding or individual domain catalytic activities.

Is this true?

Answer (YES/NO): YES